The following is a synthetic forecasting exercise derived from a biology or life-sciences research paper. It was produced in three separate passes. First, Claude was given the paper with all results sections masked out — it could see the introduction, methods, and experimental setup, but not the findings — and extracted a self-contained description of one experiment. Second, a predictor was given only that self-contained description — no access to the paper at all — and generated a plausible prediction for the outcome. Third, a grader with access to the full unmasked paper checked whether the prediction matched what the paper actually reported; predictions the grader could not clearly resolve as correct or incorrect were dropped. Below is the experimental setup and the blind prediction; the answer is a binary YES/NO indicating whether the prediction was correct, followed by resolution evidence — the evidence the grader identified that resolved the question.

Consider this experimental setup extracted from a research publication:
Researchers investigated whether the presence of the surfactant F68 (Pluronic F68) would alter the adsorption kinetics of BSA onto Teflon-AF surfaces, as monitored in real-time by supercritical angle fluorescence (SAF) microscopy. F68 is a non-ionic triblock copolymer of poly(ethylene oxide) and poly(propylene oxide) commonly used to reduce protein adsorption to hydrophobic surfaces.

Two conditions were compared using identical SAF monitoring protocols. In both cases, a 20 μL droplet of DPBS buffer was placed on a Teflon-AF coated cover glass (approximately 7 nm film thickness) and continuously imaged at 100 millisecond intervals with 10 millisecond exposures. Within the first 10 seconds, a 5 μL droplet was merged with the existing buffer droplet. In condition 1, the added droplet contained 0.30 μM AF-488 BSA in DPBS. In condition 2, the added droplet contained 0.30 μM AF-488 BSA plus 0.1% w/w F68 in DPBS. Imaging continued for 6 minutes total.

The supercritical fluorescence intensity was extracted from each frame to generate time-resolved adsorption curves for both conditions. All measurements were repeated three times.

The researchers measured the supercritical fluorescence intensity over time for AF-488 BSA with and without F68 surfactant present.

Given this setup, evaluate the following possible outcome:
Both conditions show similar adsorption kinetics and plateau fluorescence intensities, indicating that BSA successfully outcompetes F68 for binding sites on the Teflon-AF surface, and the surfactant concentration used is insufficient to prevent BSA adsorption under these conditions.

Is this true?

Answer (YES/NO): NO